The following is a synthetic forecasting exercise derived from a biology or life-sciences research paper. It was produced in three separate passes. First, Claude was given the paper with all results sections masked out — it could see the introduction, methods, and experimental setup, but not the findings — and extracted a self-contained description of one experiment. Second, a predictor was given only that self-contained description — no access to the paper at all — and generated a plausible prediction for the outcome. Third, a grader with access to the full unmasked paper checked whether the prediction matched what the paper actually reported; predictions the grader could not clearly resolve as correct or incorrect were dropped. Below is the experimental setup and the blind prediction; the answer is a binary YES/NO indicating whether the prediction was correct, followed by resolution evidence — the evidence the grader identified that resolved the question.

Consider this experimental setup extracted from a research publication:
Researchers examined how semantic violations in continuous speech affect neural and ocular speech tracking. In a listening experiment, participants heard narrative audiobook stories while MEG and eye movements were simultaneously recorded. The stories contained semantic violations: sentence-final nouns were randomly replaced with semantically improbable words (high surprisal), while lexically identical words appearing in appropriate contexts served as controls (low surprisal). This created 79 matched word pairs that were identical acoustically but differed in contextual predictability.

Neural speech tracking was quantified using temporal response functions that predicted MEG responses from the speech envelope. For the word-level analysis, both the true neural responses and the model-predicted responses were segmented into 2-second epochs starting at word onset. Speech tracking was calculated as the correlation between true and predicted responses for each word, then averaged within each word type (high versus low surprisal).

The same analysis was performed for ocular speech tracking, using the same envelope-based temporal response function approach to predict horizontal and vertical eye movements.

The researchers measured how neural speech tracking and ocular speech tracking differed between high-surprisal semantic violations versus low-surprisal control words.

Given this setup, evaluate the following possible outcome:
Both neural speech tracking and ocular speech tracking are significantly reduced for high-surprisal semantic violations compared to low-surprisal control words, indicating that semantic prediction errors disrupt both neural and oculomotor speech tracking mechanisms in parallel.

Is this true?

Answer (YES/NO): NO